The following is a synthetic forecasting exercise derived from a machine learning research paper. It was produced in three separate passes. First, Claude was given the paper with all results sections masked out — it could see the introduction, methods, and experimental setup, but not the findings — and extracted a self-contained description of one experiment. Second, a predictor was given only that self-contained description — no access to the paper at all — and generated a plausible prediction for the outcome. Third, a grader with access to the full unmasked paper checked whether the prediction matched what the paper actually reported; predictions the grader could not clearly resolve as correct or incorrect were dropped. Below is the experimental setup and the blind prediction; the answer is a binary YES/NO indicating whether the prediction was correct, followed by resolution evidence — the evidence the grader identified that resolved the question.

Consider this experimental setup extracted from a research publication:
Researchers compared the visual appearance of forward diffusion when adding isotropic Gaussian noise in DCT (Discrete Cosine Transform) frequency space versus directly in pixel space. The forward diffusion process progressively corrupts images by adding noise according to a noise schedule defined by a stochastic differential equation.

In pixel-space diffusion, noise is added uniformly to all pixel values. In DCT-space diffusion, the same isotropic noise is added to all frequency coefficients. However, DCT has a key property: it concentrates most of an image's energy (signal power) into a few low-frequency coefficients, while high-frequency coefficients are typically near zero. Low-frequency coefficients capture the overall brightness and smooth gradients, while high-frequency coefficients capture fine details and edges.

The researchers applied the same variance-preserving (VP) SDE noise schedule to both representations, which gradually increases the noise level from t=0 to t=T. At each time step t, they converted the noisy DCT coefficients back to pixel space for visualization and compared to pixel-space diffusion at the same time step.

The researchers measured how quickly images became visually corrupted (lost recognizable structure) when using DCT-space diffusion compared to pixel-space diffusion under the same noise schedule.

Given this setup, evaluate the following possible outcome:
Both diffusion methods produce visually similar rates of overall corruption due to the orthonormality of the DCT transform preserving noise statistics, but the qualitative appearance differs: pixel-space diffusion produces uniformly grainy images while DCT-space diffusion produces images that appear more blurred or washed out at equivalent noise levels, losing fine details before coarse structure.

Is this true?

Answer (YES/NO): NO